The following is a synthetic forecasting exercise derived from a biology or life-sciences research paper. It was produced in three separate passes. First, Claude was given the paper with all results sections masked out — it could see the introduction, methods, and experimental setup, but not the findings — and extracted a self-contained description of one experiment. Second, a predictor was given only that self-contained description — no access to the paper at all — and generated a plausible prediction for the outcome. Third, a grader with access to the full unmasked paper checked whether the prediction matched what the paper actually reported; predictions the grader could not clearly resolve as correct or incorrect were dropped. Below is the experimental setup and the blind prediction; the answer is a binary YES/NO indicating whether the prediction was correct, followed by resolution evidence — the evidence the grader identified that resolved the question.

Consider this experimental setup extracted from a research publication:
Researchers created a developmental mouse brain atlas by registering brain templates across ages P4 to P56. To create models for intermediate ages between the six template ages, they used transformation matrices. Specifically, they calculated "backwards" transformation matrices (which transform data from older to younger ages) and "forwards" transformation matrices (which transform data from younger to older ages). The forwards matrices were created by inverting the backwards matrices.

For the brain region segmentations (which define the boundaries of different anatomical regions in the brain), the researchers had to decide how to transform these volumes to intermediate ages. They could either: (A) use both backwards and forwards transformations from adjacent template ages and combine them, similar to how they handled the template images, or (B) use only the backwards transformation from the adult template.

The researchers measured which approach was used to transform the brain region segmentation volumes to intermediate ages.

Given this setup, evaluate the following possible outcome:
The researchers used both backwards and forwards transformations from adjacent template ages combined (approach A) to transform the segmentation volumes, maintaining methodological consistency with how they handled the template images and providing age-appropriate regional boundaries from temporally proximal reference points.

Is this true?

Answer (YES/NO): NO